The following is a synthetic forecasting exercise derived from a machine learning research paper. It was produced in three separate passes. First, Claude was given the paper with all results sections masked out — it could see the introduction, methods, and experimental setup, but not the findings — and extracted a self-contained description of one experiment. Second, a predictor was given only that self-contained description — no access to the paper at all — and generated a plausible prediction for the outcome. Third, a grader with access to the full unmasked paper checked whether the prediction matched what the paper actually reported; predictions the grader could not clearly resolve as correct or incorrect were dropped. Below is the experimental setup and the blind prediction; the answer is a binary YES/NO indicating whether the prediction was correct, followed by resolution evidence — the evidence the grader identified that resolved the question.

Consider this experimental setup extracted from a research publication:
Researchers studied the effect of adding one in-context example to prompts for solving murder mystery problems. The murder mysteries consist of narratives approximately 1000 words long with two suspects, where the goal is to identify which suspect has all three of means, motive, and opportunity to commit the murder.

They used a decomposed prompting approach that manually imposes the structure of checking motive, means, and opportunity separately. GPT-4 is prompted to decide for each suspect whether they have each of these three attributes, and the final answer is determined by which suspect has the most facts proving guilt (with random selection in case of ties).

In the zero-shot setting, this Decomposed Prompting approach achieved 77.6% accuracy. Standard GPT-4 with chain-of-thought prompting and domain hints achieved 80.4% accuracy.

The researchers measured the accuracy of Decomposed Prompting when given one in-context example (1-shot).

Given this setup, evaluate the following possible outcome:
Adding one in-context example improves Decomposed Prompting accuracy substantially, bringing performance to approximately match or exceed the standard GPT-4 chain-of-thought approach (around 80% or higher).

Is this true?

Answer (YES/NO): YES